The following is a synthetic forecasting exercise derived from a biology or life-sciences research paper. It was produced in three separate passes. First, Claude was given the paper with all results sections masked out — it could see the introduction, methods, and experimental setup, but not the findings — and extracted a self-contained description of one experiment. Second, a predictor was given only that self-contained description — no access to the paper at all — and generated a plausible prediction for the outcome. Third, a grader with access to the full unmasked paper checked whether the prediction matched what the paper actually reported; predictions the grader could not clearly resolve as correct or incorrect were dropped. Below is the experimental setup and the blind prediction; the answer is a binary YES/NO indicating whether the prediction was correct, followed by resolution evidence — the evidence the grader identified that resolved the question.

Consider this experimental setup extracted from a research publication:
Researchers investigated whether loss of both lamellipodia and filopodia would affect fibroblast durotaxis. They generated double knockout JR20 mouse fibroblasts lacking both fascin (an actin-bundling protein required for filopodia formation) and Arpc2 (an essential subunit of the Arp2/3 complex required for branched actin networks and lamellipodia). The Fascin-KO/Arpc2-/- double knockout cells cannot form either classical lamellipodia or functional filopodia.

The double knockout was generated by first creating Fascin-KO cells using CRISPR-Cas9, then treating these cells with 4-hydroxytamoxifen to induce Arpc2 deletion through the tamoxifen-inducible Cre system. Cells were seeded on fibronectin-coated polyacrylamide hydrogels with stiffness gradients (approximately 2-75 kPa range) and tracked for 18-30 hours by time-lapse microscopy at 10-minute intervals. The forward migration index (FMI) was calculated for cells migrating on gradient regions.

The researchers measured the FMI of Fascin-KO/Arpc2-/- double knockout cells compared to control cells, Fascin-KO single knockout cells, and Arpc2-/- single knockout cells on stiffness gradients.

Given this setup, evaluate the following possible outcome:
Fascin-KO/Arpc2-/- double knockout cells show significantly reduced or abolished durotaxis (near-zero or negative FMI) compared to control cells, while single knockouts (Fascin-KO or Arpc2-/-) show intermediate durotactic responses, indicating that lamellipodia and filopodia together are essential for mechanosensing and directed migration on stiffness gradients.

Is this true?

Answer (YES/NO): NO